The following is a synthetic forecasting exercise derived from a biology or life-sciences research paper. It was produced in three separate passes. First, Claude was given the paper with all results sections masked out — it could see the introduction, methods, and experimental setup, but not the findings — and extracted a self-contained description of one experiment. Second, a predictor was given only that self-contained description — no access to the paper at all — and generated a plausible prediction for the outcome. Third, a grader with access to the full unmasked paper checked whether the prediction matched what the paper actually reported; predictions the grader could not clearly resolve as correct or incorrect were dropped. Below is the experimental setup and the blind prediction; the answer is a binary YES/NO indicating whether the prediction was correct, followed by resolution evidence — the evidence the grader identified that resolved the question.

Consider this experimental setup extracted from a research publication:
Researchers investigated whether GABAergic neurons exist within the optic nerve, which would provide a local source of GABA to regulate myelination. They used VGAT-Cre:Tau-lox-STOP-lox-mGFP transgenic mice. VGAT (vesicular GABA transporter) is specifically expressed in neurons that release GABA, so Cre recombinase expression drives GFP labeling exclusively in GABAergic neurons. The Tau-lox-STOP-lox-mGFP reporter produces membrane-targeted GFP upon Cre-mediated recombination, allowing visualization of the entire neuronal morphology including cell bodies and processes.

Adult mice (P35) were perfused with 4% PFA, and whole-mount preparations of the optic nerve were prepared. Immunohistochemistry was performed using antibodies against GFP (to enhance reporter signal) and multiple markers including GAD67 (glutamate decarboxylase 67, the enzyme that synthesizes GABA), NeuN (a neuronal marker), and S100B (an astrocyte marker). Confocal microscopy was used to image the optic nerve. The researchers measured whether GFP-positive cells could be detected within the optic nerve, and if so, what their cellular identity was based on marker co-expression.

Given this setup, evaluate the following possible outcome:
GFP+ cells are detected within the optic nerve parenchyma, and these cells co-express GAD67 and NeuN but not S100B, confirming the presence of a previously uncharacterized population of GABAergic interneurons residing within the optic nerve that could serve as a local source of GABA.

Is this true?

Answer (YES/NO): NO